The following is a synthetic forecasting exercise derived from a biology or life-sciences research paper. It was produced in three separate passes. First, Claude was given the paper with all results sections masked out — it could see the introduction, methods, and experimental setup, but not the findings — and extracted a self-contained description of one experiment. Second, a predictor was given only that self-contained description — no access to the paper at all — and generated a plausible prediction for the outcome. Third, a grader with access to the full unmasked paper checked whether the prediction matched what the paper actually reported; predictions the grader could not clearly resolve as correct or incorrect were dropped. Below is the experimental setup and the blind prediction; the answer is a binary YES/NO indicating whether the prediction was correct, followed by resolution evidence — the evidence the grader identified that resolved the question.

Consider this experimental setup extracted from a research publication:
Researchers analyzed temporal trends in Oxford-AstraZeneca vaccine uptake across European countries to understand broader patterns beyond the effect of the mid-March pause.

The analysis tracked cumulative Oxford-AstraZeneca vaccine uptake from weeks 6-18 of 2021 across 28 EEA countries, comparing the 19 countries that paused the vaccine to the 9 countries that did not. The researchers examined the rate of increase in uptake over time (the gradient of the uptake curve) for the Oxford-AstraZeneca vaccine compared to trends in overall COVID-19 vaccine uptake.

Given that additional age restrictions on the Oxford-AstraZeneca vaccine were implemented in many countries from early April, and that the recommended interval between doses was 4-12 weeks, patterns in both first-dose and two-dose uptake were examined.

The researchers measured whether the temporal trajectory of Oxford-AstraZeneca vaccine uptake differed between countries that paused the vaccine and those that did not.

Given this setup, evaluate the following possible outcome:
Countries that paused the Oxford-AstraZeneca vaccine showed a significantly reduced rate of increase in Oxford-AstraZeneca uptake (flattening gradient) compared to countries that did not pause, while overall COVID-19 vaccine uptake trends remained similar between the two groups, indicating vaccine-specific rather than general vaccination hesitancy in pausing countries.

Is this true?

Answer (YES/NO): NO